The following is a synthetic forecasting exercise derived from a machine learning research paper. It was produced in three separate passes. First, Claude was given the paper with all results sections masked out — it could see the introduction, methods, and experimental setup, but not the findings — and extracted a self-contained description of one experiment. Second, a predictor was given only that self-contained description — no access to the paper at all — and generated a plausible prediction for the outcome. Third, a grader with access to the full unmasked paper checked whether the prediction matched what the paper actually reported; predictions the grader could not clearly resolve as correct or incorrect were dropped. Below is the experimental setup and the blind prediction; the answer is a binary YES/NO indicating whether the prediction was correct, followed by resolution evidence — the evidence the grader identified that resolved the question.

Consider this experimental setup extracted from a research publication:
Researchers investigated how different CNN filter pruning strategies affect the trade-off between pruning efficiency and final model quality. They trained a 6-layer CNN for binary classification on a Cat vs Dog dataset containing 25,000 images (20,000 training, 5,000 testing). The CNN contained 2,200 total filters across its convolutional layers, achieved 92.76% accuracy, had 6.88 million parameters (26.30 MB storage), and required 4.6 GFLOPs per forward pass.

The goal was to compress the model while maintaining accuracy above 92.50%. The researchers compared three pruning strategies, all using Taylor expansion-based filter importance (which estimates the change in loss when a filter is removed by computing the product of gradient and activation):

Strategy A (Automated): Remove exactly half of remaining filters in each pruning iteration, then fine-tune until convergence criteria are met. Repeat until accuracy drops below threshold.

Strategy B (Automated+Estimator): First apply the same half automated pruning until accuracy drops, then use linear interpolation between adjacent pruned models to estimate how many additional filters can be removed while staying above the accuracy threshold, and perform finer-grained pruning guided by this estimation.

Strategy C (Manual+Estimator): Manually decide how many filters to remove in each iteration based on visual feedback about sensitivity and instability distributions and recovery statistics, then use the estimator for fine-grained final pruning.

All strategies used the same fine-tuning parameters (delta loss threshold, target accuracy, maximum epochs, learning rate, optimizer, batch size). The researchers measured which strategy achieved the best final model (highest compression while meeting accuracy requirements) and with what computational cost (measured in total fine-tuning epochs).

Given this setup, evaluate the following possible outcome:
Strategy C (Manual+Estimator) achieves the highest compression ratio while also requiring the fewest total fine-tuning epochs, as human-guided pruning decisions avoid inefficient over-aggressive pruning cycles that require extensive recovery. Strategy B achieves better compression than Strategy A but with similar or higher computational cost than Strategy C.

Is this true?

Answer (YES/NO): YES